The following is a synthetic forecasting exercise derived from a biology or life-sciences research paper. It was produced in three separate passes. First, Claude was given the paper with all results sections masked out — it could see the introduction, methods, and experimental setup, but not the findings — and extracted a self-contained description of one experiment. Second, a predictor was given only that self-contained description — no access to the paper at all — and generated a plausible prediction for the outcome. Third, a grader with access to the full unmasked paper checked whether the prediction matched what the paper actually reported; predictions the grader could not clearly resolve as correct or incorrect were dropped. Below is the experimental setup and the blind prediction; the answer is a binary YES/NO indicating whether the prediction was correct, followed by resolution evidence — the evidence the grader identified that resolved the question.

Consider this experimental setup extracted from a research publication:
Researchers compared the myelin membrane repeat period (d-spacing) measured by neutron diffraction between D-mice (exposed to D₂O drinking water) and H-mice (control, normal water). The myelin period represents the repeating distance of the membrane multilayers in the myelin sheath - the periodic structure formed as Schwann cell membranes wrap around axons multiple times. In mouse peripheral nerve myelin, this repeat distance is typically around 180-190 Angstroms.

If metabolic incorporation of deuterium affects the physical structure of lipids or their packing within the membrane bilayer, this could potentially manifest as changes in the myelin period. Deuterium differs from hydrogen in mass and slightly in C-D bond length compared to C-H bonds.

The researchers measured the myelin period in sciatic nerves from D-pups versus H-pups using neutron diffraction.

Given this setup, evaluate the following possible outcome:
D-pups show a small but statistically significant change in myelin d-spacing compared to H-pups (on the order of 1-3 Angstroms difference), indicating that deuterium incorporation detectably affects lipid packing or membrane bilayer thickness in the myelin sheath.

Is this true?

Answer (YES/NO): NO